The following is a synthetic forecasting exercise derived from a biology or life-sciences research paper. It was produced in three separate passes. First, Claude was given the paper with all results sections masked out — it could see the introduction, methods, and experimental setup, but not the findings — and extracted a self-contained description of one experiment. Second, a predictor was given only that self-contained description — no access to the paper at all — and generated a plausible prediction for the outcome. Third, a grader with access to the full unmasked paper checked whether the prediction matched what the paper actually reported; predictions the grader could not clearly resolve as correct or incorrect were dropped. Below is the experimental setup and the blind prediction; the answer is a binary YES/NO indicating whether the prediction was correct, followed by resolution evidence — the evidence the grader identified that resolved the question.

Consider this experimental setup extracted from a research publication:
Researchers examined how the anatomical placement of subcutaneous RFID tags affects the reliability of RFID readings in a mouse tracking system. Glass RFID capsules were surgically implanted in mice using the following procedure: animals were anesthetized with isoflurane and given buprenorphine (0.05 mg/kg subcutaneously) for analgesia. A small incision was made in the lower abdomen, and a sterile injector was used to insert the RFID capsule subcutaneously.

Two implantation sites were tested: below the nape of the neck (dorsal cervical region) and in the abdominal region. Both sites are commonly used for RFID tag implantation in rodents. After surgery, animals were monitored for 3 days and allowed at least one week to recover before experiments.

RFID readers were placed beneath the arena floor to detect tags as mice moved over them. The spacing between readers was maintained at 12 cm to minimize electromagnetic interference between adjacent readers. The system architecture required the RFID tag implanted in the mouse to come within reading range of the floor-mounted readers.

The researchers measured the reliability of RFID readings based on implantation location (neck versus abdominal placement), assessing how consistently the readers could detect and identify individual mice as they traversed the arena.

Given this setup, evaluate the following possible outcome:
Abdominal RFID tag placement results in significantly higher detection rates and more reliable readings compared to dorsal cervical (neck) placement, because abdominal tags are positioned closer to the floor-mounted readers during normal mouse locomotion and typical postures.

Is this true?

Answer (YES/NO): YES